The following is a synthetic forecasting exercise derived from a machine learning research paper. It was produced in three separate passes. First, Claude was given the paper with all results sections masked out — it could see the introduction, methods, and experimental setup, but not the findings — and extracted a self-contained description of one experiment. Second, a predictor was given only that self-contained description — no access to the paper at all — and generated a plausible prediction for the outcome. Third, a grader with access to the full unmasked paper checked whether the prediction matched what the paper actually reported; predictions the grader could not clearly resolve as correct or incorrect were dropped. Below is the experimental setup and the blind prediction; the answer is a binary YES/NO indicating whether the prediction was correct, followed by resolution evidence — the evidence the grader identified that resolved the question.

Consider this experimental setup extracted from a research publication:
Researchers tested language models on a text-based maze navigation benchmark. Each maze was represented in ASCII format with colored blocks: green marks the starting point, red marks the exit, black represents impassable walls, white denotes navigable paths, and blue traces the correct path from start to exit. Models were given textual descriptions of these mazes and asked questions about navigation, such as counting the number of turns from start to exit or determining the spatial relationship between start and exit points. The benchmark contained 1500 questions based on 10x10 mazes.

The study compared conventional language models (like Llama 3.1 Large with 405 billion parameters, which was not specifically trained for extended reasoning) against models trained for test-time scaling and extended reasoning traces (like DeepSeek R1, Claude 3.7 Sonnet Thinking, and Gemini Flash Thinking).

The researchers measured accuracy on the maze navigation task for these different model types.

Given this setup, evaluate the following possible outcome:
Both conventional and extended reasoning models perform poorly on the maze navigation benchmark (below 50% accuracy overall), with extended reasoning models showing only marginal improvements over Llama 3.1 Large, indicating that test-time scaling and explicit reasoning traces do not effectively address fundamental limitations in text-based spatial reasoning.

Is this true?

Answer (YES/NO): NO